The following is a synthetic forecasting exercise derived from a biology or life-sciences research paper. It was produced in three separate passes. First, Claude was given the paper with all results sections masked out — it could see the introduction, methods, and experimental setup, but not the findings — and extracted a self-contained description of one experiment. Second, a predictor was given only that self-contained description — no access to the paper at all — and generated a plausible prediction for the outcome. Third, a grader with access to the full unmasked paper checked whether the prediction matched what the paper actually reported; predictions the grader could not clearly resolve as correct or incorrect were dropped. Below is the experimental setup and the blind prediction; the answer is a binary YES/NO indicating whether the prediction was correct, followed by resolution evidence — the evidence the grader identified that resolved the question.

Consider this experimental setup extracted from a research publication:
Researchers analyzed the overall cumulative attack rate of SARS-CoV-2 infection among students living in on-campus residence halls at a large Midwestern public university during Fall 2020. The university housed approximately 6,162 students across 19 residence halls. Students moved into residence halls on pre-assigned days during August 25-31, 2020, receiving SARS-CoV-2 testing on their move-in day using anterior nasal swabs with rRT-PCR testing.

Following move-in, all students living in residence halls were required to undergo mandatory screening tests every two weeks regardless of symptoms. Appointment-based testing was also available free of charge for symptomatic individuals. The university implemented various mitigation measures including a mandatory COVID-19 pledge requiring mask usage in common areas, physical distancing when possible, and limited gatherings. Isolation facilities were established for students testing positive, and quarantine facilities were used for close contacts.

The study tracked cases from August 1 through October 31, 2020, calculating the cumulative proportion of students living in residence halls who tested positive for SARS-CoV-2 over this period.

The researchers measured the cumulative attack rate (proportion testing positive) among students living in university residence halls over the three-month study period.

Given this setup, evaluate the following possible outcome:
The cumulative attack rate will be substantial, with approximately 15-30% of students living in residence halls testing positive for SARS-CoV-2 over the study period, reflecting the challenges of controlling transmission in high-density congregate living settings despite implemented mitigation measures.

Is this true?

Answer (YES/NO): NO